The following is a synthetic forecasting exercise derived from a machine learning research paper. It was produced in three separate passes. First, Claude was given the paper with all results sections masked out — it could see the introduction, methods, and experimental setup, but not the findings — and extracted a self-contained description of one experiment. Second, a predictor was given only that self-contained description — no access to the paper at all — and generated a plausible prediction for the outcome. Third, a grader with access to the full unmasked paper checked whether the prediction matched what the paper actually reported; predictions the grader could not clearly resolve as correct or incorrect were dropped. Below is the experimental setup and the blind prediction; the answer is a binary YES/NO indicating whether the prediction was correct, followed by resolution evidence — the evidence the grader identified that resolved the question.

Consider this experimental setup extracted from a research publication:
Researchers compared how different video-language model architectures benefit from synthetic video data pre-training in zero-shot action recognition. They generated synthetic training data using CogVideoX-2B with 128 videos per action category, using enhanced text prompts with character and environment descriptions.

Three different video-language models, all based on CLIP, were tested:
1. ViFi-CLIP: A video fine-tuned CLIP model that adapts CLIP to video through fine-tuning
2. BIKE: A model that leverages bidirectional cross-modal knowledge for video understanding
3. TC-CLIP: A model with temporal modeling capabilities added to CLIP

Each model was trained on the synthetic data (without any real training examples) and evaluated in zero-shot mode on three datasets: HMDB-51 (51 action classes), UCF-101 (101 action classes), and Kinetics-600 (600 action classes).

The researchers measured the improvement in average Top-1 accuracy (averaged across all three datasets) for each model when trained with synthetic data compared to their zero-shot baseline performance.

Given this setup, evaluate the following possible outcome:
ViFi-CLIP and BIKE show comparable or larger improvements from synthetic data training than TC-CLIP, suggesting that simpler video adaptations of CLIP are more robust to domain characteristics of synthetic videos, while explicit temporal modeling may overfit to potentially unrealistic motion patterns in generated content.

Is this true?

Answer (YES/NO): YES